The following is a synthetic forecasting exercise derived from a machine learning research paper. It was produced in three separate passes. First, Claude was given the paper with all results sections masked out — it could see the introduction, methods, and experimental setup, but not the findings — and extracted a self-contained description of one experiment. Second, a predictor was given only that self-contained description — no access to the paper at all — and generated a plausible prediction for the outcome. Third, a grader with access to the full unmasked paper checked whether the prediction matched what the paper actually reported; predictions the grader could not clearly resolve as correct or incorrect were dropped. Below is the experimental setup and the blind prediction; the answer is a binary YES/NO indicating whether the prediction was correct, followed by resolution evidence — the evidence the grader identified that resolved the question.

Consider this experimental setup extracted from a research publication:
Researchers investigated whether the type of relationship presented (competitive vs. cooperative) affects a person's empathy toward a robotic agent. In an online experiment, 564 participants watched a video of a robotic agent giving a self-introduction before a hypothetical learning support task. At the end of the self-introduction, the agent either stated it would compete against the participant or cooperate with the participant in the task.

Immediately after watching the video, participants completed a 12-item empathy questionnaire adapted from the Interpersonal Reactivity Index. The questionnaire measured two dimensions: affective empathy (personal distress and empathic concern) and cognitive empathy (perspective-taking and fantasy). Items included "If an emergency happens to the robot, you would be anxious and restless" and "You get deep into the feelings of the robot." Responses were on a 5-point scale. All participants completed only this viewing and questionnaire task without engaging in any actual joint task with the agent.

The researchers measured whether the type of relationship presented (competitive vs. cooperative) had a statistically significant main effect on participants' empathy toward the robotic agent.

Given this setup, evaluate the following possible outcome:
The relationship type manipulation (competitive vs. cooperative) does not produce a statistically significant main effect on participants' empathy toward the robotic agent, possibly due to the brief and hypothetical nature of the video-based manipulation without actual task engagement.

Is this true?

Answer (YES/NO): YES